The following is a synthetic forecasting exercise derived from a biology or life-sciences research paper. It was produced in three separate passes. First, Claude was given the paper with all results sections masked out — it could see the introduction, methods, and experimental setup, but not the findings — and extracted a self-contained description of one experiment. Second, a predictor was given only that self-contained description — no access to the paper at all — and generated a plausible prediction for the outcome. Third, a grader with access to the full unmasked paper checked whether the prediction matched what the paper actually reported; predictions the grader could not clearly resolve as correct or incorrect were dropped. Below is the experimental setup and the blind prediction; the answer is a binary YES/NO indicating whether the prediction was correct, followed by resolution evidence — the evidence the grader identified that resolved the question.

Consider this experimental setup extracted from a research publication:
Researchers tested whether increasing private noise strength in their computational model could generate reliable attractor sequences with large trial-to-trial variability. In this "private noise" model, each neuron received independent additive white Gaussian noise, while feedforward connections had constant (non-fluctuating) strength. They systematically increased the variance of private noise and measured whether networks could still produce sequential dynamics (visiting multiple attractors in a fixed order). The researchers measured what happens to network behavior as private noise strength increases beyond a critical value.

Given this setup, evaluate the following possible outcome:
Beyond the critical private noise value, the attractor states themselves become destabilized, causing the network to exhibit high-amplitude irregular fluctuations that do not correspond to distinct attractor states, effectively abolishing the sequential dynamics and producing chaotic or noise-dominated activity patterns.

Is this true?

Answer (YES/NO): NO